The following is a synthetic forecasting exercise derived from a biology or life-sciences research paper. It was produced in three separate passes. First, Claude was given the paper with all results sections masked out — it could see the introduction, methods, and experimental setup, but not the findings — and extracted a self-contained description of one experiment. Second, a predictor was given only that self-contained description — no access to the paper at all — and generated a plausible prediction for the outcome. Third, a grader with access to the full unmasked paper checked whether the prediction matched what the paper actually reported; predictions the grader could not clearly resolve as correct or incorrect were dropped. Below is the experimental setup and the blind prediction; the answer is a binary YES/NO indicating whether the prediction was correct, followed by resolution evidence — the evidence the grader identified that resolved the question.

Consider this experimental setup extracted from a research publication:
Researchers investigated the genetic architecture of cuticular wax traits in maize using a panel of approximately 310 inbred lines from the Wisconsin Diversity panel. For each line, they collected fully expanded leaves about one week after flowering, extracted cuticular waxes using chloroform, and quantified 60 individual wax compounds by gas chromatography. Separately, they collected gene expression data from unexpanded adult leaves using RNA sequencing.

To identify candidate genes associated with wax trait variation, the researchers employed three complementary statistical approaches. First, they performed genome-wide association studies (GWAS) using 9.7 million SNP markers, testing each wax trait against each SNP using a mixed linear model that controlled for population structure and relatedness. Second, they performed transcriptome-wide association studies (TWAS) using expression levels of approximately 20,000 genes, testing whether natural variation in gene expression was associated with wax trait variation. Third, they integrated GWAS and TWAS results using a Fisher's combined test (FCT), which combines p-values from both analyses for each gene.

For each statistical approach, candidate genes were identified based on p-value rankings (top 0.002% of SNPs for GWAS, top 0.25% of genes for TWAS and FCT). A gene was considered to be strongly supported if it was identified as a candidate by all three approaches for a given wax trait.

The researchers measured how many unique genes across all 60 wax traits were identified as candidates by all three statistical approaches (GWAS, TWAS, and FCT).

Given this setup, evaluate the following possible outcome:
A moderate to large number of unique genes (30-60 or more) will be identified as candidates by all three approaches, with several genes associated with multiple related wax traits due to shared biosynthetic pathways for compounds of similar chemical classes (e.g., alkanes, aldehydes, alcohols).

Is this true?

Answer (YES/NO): YES